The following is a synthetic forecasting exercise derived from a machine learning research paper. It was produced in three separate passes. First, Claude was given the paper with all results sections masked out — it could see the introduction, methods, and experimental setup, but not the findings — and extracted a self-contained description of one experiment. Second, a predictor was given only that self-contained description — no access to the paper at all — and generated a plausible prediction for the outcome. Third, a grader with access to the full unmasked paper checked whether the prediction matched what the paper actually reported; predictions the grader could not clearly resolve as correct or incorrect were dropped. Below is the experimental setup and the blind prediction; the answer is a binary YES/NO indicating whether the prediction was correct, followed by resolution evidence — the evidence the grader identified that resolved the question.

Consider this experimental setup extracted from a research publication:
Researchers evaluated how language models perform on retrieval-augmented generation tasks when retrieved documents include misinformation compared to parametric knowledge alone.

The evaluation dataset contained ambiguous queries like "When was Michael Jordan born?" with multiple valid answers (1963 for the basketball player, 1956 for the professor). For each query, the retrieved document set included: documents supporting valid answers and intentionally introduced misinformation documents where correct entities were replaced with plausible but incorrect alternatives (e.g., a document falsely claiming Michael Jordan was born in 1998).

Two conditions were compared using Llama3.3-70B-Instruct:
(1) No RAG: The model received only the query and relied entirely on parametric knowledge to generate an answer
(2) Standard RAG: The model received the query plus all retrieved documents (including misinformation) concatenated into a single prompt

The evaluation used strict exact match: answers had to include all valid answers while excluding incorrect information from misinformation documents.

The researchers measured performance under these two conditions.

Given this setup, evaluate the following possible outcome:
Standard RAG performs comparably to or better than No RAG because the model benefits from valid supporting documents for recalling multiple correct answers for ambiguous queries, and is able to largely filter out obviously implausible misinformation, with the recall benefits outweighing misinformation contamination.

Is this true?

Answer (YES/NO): YES